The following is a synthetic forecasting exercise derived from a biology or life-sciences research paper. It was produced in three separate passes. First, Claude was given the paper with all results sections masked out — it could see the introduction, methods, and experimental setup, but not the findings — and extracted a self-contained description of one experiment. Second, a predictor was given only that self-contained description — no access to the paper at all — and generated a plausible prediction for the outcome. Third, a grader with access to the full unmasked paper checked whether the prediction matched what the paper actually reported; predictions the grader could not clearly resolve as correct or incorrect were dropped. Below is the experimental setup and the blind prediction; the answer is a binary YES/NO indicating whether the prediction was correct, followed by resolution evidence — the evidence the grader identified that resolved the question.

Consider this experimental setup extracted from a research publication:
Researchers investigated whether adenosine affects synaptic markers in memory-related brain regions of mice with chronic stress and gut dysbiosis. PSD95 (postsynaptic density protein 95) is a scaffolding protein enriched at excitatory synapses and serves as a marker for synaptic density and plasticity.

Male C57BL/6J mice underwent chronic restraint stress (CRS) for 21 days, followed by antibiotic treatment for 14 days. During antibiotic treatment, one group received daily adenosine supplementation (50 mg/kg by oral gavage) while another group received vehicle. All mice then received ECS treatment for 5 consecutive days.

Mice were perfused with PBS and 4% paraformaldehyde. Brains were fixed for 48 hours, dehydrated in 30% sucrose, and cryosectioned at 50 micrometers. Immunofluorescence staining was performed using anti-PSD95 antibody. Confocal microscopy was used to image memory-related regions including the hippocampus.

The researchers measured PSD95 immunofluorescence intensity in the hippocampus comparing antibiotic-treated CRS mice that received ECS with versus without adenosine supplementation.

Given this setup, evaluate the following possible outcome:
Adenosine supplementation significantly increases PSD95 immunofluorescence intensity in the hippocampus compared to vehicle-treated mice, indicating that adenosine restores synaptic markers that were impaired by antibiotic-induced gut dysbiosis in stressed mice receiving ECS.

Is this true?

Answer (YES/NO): YES